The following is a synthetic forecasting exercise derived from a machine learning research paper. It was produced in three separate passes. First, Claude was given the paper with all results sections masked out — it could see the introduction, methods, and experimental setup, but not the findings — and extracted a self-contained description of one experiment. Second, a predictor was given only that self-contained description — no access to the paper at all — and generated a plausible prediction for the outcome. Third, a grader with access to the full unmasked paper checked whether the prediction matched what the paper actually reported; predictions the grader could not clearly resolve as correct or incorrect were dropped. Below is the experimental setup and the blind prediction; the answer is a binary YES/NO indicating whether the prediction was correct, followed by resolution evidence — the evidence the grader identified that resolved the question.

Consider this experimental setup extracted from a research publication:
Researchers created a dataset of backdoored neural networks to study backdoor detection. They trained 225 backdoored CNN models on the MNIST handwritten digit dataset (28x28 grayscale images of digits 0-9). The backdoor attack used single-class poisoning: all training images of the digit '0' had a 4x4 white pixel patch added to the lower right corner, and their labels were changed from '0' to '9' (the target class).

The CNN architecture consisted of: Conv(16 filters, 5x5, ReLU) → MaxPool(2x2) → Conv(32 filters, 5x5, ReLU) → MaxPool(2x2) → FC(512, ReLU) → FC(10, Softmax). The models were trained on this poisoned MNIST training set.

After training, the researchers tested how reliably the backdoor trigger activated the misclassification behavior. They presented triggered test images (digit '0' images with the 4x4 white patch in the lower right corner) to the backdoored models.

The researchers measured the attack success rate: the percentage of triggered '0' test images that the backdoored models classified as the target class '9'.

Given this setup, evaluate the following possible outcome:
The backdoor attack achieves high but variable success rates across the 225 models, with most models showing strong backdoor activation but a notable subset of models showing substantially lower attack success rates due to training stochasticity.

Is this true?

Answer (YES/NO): NO